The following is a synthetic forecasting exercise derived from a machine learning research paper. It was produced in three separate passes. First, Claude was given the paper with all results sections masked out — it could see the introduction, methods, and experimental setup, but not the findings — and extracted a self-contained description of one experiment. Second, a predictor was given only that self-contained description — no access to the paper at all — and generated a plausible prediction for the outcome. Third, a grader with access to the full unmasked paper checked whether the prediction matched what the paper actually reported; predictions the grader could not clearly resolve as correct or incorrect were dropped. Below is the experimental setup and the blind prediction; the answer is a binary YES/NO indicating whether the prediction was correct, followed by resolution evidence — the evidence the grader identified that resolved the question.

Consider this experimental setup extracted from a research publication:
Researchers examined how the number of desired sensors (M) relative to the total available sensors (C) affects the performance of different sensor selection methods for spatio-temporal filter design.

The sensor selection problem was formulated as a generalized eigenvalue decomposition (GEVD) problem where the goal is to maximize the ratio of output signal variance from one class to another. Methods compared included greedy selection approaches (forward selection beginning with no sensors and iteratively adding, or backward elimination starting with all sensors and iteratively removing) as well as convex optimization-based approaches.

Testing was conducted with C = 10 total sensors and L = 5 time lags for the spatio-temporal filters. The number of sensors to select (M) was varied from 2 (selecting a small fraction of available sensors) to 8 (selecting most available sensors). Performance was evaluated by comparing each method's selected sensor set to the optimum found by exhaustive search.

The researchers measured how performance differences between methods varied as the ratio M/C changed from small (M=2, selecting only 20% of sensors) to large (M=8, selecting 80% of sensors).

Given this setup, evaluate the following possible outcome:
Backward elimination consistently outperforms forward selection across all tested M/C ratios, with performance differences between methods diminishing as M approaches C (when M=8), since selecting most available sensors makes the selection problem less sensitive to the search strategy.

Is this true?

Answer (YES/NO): NO